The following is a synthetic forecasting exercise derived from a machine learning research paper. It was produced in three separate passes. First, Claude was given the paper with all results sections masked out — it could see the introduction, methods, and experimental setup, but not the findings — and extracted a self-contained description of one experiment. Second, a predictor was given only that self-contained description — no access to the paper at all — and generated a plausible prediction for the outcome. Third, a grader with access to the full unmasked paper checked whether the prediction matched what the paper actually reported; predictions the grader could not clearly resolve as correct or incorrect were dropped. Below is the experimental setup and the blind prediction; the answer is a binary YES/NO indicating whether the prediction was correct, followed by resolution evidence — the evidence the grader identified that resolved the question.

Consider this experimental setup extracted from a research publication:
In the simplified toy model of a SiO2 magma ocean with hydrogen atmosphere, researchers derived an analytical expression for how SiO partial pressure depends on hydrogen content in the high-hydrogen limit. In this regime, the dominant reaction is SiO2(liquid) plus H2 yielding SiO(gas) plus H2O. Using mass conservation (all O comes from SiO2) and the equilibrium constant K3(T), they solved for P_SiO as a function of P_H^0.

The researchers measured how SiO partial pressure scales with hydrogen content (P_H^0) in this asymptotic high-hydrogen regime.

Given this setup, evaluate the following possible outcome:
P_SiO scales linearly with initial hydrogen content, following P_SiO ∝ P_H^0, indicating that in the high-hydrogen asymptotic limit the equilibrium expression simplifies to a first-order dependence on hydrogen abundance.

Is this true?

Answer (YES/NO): NO